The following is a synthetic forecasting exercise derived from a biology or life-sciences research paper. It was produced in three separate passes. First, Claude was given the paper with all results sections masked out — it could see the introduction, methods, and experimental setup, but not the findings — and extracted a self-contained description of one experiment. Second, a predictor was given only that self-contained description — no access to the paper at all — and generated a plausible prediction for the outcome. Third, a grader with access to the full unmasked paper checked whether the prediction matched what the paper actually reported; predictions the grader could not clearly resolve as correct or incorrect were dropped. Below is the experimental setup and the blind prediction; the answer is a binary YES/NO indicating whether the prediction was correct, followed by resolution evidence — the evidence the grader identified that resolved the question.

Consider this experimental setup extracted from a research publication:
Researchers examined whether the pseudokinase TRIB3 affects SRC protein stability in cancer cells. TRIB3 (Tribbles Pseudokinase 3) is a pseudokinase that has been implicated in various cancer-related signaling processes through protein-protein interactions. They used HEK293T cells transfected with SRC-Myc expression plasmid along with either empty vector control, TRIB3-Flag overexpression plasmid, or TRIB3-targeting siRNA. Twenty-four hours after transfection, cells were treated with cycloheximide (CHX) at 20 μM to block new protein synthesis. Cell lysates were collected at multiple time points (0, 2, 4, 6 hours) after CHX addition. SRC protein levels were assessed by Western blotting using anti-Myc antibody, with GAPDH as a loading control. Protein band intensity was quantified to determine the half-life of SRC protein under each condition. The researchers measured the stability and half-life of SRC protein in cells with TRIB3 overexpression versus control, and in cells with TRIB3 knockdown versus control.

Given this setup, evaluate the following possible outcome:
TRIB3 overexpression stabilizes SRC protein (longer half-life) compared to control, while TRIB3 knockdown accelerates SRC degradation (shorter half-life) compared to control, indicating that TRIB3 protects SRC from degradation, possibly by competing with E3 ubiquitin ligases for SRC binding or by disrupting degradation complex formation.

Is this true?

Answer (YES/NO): YES